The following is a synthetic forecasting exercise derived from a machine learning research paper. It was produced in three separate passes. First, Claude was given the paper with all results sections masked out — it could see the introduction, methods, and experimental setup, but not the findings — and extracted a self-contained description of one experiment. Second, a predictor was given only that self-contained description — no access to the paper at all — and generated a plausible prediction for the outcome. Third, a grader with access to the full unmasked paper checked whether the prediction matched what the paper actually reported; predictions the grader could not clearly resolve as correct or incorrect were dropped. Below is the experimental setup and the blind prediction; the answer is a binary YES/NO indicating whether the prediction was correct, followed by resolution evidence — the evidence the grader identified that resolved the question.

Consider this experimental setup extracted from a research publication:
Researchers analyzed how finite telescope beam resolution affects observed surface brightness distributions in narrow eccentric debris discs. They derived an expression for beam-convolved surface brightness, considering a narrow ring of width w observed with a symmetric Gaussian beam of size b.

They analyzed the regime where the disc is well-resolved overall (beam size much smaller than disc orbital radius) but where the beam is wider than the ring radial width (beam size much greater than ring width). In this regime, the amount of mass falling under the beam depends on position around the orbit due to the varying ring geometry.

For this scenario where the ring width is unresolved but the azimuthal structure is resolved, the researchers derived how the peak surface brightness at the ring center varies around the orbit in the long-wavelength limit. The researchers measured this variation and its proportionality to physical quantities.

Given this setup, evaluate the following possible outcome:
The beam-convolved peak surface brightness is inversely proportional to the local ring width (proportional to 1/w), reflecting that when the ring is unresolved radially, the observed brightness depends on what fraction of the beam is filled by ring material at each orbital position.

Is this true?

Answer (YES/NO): NO